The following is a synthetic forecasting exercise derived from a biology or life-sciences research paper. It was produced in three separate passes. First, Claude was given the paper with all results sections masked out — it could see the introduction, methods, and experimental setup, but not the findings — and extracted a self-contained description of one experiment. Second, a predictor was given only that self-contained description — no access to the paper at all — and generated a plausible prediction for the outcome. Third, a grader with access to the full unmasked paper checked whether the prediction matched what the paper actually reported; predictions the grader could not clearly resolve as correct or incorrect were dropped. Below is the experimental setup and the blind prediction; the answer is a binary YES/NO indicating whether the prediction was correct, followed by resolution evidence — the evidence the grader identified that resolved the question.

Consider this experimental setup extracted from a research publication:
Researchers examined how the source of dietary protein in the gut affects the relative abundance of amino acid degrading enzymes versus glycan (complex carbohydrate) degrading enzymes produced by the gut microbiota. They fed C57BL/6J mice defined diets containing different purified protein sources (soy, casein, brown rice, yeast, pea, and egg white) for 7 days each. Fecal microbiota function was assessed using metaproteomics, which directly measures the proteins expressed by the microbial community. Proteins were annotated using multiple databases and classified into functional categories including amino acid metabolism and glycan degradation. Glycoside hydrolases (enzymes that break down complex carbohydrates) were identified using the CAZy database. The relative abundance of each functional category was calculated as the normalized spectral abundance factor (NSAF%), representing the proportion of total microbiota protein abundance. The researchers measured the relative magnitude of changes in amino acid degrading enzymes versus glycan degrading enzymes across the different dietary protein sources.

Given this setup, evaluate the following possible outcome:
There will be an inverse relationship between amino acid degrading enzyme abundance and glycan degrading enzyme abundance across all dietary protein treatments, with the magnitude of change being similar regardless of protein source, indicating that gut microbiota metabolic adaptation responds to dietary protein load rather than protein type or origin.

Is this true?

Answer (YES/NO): NO